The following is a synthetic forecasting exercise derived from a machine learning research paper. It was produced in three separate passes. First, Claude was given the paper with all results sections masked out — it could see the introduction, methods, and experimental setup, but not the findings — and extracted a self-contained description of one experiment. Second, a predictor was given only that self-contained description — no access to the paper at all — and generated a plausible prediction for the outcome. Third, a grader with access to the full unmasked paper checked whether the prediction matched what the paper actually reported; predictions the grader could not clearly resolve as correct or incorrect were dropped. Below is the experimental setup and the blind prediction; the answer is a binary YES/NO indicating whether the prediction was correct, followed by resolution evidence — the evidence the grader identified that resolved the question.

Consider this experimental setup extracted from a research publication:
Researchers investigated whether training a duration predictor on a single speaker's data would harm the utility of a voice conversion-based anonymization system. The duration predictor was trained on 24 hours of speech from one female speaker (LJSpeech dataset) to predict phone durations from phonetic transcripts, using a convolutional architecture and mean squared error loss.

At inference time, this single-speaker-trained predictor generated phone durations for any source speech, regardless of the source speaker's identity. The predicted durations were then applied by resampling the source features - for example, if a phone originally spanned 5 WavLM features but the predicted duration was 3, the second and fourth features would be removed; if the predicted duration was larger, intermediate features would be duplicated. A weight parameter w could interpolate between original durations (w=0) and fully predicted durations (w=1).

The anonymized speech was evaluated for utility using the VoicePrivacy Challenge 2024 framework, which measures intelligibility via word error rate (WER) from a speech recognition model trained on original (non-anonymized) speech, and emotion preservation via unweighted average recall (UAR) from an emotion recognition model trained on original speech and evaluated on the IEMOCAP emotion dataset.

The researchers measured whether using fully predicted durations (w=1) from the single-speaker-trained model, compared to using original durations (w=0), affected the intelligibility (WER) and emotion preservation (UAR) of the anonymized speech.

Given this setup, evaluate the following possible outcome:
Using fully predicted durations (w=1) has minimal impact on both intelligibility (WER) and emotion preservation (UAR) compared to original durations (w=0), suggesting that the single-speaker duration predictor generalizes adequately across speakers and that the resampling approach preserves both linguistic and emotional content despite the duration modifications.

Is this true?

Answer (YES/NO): NO